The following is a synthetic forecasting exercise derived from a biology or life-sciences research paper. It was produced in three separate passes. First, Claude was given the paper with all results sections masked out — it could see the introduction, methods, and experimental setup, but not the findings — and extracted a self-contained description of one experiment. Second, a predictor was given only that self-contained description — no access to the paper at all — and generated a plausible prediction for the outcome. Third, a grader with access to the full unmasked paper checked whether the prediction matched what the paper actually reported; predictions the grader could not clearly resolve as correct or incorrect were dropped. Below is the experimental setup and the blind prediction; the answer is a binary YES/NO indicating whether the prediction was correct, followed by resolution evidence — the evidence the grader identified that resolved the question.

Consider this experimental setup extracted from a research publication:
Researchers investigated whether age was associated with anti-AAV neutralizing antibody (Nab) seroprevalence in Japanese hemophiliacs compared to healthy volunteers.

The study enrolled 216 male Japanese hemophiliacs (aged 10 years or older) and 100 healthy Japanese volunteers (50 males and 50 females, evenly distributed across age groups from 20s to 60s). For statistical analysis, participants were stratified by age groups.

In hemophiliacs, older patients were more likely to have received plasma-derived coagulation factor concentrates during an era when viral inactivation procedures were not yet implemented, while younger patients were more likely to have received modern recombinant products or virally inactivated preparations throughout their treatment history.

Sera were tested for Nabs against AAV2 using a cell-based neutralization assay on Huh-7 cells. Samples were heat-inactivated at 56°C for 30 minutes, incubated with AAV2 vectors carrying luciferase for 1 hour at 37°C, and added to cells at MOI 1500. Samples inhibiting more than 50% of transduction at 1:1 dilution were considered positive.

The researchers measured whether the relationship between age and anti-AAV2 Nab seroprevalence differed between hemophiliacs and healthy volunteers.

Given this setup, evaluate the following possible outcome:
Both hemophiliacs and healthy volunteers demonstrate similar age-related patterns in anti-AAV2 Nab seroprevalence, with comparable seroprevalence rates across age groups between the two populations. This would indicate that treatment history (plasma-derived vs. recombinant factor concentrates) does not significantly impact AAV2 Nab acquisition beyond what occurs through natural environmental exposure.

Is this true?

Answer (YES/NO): YES